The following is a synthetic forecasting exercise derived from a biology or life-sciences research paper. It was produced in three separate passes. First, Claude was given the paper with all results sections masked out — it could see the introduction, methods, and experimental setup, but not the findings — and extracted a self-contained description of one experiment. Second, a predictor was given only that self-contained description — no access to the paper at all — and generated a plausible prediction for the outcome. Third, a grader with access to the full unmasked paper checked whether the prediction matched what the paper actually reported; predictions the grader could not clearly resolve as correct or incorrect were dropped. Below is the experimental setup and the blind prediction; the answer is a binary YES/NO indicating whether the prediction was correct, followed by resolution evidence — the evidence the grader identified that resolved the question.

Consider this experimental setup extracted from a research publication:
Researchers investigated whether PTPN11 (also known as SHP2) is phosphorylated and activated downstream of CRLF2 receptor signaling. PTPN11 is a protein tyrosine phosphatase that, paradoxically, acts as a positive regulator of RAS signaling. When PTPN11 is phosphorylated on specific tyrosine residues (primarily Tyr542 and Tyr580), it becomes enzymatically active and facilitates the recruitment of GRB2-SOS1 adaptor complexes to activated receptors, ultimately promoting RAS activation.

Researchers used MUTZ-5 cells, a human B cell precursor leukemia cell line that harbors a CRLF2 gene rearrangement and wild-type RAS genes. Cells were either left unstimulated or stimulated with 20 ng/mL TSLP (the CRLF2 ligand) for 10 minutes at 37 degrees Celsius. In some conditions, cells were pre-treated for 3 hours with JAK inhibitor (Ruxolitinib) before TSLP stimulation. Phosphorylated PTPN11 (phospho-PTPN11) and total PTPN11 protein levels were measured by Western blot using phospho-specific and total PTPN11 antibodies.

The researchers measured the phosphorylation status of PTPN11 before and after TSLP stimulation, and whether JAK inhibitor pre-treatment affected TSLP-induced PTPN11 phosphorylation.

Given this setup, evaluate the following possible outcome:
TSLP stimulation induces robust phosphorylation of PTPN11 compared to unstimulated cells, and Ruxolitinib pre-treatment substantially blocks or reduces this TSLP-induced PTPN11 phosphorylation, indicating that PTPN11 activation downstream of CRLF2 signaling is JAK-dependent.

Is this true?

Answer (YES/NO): YES